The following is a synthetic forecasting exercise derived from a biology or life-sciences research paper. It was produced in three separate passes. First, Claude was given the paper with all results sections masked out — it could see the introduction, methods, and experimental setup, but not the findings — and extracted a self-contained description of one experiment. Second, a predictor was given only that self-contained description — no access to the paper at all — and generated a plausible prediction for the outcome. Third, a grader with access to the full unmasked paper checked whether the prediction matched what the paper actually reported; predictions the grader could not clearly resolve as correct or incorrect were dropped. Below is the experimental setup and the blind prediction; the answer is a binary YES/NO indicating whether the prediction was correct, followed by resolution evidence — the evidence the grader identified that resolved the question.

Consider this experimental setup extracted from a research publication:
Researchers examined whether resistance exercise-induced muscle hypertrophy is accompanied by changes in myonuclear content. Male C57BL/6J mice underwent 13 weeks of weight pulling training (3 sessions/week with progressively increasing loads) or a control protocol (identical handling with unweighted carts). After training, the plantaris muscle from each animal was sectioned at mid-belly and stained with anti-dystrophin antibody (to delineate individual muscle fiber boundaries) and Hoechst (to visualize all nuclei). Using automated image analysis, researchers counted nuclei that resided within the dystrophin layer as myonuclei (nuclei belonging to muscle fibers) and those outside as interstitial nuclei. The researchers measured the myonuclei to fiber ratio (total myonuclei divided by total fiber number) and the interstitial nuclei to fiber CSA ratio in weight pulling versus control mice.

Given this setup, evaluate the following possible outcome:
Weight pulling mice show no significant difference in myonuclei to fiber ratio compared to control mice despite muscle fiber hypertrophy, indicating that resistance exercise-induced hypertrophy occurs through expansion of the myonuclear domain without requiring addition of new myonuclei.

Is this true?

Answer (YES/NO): NO